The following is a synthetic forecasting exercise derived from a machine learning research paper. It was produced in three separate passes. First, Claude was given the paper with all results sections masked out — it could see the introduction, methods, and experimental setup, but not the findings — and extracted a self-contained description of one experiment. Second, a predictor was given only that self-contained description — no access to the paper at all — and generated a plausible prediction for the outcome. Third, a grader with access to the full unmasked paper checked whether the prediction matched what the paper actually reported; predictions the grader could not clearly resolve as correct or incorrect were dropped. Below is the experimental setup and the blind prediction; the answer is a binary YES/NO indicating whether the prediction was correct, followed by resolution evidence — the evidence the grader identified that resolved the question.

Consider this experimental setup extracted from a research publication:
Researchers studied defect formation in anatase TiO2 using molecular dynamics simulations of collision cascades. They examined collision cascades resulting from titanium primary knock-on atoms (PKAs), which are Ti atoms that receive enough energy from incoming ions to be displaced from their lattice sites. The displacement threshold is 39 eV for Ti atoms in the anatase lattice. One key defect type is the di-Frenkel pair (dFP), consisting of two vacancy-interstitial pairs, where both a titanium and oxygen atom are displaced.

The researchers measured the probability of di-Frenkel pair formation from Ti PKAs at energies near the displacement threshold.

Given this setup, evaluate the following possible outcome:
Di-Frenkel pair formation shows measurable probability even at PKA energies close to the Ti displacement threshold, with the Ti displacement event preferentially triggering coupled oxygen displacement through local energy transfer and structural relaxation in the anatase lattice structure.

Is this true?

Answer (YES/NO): YES